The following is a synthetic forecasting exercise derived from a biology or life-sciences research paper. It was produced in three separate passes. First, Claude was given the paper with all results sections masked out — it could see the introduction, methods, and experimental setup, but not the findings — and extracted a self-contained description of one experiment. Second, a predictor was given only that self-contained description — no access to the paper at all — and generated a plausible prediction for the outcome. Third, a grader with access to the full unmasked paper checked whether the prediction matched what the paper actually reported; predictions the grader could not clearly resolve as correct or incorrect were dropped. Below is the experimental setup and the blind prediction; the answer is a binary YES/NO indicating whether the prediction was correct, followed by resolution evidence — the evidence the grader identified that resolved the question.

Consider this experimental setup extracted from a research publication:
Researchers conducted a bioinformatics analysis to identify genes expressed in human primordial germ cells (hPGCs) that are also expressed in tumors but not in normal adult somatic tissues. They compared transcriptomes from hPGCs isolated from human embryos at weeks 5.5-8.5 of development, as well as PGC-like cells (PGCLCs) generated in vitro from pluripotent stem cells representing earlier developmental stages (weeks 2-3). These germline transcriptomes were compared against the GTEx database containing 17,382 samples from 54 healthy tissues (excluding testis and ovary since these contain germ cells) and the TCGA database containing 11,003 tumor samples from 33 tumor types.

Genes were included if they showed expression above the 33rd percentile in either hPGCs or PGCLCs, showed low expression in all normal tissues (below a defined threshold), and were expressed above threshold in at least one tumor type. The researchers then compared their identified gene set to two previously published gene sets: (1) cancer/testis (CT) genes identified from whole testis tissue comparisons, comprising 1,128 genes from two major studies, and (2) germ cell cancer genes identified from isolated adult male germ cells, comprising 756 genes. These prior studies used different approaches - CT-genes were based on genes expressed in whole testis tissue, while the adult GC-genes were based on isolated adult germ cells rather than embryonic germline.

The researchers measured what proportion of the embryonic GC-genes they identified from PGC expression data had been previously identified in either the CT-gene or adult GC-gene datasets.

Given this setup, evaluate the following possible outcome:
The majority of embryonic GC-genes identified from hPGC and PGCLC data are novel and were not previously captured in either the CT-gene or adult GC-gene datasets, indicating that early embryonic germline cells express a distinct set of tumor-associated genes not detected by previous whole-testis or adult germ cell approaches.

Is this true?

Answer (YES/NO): NO